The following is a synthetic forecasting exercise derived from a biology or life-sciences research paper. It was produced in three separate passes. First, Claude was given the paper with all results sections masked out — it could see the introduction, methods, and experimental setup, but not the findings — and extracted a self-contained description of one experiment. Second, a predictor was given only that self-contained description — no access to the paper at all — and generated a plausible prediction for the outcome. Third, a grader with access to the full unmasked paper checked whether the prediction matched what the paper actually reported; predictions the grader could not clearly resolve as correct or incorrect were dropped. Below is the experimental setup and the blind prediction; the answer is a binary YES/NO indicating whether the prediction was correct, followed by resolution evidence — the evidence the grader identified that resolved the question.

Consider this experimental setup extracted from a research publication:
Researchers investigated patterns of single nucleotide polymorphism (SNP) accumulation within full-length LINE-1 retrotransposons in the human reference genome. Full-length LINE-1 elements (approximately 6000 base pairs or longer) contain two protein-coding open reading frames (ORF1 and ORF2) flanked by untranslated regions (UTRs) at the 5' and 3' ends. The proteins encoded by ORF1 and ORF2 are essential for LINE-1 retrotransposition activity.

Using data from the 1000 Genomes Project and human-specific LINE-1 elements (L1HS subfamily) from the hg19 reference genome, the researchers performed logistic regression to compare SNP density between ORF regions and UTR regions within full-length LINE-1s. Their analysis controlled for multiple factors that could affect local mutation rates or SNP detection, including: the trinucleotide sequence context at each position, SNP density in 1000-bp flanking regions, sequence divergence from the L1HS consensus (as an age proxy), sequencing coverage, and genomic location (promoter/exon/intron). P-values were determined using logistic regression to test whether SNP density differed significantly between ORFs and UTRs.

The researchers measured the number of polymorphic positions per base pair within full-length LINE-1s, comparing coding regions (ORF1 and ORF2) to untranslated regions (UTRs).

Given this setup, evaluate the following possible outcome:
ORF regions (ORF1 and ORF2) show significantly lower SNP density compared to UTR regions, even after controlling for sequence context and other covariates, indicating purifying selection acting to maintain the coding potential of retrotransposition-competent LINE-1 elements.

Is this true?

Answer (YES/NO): YES